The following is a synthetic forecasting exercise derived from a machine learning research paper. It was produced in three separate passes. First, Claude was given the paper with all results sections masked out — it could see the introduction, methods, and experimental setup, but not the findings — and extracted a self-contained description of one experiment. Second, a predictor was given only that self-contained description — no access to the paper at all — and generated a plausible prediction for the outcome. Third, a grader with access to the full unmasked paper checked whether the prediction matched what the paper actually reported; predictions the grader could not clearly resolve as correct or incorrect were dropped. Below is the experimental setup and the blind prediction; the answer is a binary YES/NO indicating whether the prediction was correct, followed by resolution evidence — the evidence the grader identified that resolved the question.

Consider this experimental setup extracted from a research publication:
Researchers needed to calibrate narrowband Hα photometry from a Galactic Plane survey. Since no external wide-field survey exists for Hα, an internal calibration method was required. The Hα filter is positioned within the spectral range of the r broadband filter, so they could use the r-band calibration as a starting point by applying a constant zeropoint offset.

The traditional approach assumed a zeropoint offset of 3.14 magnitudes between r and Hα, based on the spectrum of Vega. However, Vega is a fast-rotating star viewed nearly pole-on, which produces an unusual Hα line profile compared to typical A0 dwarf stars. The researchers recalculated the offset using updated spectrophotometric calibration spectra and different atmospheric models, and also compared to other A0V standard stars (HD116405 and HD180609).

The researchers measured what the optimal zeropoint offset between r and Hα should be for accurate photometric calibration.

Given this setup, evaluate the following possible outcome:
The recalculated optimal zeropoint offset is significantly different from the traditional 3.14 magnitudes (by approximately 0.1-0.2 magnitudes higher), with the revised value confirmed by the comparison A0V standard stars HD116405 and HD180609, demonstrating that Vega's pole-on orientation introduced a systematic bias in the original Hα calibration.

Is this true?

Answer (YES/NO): NO